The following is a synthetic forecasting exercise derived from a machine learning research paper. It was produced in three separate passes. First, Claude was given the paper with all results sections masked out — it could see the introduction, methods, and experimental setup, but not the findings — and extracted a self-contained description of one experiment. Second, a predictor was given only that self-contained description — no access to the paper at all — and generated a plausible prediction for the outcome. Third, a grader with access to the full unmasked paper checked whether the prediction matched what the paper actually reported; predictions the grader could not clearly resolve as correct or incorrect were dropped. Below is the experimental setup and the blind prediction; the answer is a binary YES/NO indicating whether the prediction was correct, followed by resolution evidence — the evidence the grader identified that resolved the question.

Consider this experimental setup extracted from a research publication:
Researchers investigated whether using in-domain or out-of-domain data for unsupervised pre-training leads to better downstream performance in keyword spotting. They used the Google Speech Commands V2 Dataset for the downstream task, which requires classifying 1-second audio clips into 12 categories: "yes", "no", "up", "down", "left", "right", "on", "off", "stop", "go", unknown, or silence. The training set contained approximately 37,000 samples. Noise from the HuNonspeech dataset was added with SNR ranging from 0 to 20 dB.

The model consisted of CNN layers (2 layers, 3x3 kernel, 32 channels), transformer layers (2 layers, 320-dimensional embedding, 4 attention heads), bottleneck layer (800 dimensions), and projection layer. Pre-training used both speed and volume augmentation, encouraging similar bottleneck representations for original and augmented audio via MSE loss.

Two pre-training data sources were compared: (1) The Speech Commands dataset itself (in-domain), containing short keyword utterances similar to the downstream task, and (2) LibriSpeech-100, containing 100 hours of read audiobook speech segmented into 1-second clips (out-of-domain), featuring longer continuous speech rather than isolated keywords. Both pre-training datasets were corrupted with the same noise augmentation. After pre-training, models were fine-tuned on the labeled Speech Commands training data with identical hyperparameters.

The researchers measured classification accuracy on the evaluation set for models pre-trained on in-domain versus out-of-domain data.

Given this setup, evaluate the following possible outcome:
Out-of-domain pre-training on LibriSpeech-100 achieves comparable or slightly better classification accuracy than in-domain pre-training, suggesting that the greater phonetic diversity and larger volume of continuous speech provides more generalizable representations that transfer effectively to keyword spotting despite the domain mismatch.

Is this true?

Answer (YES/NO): YES